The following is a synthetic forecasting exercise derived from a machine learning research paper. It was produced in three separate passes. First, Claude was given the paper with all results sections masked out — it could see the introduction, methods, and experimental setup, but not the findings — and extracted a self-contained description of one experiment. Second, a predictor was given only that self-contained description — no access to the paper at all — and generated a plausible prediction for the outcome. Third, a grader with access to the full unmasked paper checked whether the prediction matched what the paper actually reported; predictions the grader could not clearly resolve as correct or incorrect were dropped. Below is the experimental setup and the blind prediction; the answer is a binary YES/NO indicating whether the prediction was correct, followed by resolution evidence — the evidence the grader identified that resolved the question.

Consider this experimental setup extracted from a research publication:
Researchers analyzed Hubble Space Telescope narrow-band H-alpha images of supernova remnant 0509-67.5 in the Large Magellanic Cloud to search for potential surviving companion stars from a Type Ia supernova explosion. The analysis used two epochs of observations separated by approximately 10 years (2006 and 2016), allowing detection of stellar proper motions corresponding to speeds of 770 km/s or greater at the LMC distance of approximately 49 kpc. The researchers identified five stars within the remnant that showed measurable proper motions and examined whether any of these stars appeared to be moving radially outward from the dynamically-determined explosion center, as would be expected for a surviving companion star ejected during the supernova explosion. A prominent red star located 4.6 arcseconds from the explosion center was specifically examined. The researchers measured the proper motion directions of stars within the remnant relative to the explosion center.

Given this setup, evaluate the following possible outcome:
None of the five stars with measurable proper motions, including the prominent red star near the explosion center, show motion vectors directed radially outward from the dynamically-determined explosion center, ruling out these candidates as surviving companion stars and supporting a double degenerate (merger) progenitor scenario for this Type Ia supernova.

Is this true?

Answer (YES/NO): NO